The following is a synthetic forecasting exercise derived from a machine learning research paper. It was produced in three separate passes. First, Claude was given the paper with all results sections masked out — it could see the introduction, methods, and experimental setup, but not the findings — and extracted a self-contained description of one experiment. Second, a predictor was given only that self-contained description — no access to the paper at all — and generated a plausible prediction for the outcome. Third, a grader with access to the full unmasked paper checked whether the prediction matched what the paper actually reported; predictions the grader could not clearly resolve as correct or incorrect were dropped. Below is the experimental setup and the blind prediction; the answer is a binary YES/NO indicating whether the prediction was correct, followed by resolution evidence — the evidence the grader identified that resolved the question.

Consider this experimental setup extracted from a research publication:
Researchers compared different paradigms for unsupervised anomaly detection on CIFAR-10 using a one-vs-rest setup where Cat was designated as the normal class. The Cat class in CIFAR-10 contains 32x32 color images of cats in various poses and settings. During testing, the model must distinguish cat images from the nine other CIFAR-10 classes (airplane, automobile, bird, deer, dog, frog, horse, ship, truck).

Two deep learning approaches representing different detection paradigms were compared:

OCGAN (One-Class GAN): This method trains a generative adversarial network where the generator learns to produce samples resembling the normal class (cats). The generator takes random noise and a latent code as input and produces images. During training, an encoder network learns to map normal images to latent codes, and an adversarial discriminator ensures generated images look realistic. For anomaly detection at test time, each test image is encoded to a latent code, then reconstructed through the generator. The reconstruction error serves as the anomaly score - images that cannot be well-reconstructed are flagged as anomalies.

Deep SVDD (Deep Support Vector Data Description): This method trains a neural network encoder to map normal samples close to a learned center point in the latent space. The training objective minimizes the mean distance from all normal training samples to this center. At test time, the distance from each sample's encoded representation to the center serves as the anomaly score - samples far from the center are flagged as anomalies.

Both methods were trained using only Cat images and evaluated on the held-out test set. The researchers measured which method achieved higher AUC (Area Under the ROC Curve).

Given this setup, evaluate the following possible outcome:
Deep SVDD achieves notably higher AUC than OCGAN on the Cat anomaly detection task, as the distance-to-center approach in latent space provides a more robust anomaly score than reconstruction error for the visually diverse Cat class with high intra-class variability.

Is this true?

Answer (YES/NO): NO